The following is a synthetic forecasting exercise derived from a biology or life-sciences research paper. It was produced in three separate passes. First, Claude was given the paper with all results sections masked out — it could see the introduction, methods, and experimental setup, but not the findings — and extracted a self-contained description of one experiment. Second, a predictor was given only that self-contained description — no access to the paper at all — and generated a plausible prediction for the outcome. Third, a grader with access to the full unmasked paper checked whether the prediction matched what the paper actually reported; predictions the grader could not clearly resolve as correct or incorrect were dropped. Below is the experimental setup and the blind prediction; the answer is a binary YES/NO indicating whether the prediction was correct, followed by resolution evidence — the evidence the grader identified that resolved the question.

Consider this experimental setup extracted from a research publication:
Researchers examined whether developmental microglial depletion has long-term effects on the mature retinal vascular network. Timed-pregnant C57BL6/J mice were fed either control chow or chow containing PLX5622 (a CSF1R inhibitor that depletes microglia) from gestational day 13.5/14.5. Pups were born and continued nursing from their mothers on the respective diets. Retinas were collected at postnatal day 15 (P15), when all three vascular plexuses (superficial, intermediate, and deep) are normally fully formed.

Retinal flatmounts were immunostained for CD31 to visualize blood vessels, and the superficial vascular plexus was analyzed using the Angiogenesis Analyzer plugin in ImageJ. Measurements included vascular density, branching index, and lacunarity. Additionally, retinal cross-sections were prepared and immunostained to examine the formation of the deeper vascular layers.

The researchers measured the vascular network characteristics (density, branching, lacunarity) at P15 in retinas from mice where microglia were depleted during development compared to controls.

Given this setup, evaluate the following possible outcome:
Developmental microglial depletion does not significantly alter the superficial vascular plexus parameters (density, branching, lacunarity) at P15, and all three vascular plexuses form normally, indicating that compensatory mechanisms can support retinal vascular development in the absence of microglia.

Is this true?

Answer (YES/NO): NO